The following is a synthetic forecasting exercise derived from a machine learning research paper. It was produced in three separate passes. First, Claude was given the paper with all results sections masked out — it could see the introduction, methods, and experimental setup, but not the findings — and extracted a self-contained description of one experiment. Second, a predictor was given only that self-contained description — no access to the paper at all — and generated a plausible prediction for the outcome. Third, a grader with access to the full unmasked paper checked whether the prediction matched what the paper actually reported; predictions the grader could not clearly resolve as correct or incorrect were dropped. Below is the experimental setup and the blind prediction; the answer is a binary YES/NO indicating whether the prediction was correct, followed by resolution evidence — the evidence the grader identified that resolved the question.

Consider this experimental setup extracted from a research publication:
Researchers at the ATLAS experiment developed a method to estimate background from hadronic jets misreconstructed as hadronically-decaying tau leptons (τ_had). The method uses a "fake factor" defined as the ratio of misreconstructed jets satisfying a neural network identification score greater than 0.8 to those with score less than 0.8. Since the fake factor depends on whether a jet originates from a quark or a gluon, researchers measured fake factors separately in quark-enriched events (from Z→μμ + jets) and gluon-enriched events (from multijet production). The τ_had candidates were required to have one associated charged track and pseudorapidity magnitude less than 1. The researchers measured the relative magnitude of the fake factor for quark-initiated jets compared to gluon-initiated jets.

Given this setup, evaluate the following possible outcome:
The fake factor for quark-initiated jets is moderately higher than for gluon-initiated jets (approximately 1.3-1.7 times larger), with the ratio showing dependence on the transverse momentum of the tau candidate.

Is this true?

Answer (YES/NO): NO